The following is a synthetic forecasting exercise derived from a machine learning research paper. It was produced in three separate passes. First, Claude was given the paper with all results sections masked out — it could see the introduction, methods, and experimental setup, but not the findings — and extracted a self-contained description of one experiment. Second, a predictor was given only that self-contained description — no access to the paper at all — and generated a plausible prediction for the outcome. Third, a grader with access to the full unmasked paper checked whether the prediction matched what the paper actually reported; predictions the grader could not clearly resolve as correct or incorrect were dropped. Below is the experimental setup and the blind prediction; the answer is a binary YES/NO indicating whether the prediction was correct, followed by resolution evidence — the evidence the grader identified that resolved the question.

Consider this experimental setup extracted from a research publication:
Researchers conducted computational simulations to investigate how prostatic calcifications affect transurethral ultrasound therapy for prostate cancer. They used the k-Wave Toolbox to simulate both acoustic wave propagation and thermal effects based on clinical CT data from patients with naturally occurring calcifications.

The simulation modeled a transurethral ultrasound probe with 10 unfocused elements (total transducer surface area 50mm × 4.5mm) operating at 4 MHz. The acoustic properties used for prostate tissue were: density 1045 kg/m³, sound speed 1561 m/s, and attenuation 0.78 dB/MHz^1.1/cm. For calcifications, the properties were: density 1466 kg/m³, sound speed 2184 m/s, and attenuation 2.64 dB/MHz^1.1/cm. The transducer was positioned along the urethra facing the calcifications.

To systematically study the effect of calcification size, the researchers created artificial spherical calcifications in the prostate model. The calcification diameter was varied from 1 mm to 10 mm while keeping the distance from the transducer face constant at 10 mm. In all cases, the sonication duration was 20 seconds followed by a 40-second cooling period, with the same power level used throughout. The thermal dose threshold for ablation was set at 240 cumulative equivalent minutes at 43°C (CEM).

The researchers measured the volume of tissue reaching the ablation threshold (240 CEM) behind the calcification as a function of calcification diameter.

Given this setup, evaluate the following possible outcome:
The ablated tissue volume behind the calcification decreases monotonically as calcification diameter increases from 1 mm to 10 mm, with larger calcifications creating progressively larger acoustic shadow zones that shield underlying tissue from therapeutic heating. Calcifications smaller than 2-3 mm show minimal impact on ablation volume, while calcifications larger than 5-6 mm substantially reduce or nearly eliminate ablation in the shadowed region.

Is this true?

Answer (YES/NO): NO